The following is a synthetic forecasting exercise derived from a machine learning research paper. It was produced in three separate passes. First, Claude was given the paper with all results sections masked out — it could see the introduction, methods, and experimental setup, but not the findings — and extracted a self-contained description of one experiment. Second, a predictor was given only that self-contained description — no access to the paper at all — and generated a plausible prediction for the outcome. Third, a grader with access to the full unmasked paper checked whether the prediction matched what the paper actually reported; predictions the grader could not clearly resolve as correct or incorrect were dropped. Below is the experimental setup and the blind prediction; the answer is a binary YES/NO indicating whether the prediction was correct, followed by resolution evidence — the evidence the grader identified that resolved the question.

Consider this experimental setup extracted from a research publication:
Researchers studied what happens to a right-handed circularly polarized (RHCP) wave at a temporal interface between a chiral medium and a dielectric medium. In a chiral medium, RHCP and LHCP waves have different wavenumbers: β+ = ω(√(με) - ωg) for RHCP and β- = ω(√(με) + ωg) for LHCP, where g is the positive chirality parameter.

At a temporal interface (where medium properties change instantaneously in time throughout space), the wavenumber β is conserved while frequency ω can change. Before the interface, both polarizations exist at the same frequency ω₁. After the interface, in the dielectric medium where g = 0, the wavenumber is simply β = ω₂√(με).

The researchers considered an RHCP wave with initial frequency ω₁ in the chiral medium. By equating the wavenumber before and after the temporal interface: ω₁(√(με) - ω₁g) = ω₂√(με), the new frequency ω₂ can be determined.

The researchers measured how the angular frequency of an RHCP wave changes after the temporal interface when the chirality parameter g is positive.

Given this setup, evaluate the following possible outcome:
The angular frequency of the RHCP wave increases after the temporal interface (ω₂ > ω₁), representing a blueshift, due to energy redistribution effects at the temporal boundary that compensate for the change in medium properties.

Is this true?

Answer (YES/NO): NO